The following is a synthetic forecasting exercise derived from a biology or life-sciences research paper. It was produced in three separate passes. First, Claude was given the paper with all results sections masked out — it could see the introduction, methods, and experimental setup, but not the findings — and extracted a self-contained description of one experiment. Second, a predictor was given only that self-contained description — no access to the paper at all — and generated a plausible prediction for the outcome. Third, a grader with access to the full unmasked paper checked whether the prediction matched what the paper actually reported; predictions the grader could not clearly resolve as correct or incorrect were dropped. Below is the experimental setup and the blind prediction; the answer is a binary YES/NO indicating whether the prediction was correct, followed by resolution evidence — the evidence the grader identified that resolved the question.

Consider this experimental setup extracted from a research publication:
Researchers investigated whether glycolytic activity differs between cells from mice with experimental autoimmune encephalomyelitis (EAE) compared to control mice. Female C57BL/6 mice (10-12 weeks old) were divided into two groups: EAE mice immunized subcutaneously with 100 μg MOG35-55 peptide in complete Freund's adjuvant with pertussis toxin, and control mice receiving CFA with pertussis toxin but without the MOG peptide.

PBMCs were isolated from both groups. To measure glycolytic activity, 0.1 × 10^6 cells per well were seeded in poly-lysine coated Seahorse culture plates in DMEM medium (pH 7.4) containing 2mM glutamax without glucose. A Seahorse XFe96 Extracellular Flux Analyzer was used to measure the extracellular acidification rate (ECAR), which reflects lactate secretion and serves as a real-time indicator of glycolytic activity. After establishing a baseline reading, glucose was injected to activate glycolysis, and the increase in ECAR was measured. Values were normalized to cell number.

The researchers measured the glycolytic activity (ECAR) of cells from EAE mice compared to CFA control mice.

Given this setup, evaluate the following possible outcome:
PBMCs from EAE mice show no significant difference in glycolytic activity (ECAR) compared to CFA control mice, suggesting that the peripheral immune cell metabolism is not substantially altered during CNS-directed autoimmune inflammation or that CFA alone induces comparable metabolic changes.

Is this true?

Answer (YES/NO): NO